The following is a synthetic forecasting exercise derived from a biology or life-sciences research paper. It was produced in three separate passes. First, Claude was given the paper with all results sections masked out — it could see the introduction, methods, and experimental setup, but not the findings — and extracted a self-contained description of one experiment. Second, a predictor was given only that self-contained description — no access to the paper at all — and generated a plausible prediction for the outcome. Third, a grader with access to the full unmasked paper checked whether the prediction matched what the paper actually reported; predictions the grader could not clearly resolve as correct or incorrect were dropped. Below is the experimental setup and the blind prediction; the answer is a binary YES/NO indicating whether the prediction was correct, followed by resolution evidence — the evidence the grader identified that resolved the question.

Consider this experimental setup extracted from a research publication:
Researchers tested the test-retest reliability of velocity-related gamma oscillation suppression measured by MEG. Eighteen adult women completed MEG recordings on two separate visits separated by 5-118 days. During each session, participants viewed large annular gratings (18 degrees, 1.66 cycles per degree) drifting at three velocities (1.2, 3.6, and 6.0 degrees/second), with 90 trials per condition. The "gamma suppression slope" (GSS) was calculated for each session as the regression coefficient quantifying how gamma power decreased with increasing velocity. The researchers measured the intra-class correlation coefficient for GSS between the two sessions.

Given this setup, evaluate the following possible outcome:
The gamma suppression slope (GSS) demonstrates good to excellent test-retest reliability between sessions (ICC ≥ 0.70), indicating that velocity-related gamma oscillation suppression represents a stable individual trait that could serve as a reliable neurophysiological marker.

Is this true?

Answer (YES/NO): YES